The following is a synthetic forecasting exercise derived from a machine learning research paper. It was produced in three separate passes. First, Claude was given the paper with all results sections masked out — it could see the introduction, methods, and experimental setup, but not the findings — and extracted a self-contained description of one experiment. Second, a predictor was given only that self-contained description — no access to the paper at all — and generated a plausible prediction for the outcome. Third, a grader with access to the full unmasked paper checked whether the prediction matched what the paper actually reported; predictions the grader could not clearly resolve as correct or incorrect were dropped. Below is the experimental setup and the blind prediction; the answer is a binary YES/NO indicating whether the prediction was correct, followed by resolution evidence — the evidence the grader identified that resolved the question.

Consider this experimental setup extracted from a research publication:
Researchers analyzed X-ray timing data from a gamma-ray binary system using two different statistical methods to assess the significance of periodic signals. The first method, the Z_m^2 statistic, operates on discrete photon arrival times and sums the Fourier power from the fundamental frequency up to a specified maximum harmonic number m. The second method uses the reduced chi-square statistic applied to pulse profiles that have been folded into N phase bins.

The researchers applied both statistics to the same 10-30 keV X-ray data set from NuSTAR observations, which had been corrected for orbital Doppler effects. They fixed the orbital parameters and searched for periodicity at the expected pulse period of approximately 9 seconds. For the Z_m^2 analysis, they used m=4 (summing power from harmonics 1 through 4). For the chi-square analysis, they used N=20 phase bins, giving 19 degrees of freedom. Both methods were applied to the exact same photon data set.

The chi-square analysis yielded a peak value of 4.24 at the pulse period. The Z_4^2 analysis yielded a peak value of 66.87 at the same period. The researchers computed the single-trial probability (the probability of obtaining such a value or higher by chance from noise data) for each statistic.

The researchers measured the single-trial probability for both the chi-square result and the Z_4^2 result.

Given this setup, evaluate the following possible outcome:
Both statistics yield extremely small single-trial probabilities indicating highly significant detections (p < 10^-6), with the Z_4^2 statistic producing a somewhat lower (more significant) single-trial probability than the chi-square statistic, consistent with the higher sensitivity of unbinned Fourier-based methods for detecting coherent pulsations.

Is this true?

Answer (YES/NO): NO